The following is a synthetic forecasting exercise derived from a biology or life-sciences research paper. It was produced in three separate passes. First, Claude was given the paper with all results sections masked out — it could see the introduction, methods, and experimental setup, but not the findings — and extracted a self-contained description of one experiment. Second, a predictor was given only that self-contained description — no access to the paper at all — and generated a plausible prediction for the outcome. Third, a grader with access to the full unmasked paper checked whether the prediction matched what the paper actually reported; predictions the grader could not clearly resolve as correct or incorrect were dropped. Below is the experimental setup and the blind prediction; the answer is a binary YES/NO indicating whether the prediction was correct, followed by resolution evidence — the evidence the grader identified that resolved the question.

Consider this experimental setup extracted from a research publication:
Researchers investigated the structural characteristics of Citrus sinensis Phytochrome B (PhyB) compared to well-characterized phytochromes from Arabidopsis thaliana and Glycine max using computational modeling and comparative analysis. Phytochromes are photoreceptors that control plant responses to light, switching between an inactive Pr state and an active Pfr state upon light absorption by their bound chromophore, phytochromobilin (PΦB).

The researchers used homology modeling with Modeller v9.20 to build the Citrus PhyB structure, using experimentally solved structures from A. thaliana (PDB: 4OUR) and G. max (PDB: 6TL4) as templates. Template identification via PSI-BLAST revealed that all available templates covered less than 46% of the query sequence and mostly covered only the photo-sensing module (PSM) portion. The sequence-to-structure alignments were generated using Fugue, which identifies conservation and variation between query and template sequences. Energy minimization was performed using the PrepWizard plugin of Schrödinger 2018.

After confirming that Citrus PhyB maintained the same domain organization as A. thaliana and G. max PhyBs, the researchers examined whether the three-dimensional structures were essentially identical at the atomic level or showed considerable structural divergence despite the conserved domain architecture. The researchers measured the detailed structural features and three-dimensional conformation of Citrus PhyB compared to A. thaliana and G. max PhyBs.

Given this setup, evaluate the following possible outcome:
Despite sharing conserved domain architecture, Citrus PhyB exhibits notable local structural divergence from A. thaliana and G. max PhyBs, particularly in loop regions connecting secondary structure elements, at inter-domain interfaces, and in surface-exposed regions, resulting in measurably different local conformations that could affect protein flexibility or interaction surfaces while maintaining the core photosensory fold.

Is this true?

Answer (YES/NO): YES